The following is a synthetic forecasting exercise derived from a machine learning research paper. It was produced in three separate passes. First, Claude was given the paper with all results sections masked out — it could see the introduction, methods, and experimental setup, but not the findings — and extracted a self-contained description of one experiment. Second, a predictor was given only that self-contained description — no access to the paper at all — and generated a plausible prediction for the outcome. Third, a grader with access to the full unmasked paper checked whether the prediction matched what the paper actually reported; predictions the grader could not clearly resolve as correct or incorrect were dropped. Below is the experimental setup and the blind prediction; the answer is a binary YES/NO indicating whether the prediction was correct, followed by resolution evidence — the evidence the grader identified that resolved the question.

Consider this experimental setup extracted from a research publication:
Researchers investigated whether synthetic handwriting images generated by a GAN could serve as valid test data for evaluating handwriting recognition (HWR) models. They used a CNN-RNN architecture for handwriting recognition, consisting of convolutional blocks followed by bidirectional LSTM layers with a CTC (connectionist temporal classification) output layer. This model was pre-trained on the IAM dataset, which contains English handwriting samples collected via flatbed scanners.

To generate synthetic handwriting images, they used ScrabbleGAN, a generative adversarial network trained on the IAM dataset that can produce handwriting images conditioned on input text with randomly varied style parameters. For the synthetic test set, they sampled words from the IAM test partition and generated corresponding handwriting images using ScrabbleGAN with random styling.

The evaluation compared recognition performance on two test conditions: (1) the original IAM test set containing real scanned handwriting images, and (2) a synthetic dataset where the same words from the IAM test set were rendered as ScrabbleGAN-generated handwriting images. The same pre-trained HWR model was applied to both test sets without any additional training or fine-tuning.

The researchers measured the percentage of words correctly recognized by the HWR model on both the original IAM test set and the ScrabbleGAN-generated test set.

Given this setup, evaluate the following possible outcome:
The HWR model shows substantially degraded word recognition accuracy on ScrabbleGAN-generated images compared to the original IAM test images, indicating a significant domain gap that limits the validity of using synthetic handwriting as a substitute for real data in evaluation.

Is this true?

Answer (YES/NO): NO